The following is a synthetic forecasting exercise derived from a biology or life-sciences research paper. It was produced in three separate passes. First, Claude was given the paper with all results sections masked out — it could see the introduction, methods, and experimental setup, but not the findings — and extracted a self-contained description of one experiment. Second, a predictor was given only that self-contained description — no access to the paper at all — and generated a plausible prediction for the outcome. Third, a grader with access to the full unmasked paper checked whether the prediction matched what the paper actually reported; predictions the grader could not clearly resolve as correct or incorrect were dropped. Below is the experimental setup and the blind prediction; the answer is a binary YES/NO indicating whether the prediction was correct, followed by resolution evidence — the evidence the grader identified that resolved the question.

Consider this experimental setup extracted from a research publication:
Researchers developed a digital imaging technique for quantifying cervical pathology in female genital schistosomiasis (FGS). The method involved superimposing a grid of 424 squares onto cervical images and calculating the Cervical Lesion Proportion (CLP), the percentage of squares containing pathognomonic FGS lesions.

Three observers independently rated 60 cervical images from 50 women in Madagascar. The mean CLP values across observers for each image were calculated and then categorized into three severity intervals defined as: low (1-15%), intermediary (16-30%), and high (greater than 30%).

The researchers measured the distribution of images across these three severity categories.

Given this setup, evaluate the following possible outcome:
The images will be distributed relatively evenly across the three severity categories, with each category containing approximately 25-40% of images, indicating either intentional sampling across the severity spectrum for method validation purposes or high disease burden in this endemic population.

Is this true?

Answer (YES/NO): NO